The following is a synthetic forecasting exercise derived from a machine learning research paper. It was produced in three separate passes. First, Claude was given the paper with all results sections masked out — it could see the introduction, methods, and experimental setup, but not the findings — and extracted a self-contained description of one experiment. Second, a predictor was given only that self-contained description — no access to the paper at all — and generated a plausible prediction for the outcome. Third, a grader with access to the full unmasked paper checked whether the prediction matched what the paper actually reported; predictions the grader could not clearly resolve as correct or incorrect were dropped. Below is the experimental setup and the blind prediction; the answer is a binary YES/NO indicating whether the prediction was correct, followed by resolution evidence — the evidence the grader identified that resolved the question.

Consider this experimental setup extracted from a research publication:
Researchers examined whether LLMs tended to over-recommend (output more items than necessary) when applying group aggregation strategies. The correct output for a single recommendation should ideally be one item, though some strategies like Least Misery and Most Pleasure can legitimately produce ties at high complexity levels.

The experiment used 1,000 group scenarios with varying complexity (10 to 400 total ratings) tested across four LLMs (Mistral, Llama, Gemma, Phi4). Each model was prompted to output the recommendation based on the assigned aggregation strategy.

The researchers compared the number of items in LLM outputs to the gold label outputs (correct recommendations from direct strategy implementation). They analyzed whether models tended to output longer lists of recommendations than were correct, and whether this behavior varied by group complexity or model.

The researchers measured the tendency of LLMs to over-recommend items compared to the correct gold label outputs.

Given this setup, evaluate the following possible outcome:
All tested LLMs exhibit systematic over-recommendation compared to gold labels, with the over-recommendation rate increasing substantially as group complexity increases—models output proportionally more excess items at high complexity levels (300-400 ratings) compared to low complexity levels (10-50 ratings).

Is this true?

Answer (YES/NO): NO